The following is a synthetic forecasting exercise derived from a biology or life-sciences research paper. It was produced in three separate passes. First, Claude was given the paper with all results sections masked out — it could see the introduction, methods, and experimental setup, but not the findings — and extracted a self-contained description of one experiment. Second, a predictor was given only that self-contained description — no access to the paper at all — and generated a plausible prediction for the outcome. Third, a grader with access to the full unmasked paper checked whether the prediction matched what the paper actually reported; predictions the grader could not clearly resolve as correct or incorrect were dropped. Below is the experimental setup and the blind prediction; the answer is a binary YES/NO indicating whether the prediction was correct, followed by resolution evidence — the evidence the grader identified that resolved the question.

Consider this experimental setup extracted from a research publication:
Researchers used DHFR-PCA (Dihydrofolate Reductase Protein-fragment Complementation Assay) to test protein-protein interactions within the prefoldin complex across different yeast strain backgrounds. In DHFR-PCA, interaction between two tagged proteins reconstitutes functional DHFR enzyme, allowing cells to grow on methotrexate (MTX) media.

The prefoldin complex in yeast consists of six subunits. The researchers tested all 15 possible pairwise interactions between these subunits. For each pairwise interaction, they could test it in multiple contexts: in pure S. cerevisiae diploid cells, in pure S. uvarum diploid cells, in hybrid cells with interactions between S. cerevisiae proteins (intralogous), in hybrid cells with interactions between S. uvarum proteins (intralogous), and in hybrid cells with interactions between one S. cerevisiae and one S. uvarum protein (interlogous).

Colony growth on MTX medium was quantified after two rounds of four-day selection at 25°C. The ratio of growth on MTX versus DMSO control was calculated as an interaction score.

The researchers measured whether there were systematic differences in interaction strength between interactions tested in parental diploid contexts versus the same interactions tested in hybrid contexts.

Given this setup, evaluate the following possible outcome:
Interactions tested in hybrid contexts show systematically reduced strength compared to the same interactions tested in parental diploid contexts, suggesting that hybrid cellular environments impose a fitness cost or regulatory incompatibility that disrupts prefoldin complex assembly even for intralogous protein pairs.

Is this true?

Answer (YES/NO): NO